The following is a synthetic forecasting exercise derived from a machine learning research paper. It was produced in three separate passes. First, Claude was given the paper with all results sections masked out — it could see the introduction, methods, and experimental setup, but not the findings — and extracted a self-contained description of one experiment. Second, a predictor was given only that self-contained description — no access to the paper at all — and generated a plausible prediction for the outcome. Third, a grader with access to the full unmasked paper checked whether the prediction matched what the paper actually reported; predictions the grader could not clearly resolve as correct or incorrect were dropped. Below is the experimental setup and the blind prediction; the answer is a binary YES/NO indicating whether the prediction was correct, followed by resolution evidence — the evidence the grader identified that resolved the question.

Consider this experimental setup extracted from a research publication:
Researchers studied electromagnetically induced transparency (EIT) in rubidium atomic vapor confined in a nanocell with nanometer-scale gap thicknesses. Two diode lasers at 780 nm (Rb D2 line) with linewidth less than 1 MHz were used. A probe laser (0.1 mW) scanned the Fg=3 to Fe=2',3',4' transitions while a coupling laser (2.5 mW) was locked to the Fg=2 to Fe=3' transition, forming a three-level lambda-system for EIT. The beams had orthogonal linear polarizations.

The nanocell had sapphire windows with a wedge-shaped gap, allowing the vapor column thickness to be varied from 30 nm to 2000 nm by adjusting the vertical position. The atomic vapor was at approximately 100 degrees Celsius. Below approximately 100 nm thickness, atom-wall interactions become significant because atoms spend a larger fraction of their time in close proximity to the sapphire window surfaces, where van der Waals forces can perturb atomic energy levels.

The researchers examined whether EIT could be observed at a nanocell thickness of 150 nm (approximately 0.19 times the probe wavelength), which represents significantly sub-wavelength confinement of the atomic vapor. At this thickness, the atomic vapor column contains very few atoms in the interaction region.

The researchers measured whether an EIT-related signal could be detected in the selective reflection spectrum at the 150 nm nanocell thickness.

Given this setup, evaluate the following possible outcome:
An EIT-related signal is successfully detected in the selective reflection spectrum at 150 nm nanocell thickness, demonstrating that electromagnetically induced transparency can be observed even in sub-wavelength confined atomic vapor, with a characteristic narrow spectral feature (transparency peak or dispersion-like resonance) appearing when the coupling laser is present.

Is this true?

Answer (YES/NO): YES